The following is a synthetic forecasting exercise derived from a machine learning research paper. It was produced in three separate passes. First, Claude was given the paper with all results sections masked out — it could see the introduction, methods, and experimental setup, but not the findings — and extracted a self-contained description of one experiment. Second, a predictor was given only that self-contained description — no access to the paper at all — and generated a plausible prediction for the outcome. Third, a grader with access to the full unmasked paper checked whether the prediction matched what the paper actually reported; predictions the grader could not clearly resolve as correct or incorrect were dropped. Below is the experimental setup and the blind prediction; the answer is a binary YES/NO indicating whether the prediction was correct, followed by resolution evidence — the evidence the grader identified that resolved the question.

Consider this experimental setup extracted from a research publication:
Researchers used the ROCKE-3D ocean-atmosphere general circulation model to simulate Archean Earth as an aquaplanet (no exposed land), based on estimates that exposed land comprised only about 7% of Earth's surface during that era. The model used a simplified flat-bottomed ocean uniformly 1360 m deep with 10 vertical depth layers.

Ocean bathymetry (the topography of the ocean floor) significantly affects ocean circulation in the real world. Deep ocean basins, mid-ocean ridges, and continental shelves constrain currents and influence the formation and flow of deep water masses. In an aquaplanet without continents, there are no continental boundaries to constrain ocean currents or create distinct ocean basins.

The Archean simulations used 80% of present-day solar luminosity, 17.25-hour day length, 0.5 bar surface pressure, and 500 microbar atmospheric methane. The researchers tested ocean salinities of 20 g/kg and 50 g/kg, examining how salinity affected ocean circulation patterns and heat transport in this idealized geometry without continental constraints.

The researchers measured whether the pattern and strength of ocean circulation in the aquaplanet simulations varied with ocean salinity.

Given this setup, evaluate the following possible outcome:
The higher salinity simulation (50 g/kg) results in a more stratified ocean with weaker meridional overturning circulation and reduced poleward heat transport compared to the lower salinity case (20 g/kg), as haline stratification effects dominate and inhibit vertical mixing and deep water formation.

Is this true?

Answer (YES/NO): NO